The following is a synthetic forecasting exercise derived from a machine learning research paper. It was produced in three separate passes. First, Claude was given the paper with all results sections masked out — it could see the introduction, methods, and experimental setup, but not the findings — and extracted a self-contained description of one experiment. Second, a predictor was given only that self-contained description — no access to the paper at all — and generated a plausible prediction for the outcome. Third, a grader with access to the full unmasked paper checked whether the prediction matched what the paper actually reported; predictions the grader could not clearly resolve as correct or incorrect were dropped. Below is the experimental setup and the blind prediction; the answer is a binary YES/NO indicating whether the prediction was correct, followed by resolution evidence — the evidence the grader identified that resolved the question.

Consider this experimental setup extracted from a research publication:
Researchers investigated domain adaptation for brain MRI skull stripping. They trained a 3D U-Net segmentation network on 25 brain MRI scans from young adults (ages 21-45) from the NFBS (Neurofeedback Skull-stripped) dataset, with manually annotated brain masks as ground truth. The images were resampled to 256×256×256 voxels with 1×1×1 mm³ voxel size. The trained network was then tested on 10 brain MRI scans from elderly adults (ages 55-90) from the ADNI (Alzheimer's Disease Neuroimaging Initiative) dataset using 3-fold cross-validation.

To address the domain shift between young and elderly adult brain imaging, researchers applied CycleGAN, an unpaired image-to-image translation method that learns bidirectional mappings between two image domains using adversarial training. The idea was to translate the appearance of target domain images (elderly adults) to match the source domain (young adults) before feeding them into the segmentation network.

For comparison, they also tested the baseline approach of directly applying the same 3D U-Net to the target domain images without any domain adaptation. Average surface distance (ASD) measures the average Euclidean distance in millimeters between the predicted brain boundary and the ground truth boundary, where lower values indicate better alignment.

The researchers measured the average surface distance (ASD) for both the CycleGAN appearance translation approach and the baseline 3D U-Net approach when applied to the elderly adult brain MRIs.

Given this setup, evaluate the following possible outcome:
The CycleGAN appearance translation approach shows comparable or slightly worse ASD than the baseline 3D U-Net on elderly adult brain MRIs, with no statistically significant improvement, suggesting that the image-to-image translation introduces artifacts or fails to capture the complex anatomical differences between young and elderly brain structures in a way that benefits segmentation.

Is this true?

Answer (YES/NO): NO